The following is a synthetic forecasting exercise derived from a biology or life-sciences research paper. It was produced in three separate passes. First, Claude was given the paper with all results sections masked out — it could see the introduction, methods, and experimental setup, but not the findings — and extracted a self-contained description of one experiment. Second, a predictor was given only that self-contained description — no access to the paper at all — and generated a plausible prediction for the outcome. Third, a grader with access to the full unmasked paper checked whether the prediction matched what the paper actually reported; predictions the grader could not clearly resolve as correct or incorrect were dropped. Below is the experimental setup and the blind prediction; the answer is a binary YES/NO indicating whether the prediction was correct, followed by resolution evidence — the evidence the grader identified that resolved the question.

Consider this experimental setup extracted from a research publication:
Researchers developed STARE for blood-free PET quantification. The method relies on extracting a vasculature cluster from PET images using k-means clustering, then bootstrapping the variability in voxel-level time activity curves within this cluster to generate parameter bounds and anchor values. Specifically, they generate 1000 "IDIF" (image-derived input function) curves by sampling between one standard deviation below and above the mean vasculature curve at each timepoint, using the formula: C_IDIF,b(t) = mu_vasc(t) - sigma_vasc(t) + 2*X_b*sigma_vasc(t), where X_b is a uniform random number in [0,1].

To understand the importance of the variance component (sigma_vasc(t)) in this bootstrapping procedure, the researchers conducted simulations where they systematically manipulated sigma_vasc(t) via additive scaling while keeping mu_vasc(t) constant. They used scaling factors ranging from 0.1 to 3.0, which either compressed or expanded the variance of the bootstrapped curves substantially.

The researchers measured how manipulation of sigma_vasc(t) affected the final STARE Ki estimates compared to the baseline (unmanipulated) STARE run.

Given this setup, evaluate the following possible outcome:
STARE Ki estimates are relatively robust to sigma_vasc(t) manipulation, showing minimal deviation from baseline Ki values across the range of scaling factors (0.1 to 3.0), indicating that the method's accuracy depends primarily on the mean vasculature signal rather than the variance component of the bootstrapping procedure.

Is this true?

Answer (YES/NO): YES